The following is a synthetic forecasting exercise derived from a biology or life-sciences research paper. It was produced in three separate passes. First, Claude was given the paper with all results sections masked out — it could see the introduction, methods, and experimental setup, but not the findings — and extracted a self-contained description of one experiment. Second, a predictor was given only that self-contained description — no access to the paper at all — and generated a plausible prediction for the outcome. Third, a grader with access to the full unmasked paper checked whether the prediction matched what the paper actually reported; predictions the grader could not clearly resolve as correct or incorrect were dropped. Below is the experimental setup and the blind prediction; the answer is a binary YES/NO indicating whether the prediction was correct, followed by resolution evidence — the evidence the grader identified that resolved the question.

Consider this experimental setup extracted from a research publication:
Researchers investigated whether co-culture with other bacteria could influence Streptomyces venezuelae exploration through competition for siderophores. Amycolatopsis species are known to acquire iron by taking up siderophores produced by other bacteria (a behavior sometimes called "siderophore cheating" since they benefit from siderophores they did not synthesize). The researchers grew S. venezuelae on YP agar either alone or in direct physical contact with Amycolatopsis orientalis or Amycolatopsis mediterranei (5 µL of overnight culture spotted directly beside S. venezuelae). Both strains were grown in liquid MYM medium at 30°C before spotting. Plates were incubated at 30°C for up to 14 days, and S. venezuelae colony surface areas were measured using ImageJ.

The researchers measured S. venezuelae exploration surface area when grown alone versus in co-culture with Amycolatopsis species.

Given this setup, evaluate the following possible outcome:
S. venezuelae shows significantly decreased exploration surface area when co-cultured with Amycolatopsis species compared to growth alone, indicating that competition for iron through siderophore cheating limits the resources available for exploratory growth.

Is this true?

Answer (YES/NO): NO